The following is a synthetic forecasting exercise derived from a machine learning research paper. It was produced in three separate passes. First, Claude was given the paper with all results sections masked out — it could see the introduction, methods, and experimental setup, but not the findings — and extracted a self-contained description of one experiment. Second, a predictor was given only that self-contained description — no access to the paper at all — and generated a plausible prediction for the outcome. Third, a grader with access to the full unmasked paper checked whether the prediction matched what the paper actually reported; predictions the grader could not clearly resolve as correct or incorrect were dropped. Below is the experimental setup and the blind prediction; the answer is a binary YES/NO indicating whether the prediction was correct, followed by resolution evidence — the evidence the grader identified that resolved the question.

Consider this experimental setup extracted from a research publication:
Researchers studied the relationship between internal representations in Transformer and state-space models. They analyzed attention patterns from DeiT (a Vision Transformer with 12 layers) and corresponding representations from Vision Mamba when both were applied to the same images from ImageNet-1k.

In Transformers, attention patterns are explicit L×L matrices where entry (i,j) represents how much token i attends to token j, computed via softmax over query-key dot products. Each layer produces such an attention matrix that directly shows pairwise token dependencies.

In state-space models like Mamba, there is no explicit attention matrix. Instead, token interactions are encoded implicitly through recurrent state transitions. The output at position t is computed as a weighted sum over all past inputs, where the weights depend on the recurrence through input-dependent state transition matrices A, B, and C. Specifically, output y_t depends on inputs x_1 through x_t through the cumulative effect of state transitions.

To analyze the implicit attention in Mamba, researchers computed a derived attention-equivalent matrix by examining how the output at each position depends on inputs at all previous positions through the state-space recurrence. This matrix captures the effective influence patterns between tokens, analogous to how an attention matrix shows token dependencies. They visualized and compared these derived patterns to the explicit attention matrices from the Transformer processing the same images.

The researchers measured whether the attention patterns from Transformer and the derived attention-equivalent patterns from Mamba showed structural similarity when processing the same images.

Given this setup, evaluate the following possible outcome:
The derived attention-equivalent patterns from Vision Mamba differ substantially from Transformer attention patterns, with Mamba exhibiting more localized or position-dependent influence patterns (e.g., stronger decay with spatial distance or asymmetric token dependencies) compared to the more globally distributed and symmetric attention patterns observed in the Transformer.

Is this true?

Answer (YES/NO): NO